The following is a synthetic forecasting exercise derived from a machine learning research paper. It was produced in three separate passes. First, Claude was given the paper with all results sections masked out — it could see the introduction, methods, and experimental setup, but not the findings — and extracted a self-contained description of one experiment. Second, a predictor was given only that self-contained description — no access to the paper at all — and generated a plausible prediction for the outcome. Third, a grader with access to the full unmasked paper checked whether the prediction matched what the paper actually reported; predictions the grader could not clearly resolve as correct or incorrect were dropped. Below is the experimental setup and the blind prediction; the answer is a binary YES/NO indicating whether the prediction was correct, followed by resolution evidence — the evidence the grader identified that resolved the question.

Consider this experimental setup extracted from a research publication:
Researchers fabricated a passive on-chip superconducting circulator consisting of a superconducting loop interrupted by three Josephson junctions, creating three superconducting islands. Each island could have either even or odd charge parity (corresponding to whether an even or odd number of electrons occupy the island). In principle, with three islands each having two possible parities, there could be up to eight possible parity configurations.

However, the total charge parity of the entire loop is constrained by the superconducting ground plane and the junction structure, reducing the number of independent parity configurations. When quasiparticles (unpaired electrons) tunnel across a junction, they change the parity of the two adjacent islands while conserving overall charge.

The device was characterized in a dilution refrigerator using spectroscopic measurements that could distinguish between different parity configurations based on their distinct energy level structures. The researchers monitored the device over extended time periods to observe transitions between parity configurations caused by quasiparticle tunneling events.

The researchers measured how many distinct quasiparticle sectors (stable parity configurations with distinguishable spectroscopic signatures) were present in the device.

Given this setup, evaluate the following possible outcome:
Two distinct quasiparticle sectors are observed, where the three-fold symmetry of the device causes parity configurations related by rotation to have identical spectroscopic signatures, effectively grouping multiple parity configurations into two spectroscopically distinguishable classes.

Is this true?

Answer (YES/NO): NO